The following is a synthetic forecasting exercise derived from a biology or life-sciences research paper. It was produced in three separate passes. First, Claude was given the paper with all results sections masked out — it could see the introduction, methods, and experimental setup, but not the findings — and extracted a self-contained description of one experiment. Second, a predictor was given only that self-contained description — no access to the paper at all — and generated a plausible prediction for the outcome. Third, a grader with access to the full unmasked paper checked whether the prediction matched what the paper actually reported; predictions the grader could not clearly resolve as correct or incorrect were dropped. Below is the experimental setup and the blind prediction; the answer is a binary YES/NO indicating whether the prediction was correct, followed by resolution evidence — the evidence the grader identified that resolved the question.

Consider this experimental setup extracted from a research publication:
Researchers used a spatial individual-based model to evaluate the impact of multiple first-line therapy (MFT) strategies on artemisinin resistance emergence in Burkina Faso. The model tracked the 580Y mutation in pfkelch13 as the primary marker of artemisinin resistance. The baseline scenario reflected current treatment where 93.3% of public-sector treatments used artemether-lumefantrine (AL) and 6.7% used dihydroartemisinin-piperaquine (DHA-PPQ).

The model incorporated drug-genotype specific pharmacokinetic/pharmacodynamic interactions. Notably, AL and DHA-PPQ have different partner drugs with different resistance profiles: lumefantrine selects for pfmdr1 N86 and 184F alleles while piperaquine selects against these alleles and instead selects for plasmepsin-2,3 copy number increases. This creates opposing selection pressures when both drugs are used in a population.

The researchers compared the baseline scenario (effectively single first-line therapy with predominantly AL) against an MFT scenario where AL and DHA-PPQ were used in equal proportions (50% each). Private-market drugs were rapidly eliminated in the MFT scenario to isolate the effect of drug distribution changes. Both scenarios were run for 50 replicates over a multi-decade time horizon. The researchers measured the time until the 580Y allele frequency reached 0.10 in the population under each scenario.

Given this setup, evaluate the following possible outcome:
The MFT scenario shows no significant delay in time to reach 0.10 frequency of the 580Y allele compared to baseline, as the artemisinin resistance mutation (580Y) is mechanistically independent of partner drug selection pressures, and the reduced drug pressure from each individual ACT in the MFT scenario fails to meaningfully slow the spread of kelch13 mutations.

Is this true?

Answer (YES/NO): NO